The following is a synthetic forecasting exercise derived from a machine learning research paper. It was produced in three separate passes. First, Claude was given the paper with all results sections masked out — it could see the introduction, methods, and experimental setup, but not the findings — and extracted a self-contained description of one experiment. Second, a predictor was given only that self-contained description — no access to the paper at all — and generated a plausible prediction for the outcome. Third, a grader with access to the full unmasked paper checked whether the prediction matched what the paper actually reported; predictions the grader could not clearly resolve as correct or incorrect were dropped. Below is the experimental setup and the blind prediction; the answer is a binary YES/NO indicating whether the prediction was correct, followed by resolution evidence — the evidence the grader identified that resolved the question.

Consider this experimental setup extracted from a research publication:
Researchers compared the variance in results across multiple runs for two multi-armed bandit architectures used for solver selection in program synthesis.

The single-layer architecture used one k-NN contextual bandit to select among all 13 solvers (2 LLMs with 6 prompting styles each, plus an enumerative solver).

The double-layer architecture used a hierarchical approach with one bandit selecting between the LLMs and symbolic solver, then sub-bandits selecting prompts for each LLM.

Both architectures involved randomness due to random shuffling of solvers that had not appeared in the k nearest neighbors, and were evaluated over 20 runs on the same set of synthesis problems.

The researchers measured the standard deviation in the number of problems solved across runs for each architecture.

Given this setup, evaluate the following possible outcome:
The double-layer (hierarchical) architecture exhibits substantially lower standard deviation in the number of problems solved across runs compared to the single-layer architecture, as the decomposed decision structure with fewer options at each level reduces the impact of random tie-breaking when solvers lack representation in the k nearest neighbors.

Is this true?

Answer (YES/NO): NO